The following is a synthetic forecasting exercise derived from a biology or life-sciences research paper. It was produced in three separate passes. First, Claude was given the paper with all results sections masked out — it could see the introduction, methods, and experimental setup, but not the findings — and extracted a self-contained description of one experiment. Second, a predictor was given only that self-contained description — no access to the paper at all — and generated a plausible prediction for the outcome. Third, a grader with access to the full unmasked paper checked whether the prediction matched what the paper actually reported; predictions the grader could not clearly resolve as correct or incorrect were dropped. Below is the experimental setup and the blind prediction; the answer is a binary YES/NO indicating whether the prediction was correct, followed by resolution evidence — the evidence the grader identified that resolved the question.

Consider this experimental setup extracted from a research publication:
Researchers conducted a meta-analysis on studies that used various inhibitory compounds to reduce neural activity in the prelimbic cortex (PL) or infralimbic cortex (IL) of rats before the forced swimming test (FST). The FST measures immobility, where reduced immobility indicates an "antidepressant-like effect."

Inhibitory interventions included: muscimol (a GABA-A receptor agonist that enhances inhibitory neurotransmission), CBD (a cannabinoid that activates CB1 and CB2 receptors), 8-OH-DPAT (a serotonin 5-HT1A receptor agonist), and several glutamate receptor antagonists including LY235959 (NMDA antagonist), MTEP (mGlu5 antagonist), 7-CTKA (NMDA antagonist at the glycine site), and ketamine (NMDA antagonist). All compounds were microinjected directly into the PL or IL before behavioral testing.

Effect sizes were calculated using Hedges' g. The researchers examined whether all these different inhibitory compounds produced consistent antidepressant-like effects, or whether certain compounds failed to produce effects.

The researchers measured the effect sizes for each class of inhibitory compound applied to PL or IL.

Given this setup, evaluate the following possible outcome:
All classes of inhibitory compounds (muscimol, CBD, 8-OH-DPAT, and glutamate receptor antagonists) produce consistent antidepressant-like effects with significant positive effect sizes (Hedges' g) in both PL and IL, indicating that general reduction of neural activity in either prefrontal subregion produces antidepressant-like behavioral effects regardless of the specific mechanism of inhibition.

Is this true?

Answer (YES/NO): NO